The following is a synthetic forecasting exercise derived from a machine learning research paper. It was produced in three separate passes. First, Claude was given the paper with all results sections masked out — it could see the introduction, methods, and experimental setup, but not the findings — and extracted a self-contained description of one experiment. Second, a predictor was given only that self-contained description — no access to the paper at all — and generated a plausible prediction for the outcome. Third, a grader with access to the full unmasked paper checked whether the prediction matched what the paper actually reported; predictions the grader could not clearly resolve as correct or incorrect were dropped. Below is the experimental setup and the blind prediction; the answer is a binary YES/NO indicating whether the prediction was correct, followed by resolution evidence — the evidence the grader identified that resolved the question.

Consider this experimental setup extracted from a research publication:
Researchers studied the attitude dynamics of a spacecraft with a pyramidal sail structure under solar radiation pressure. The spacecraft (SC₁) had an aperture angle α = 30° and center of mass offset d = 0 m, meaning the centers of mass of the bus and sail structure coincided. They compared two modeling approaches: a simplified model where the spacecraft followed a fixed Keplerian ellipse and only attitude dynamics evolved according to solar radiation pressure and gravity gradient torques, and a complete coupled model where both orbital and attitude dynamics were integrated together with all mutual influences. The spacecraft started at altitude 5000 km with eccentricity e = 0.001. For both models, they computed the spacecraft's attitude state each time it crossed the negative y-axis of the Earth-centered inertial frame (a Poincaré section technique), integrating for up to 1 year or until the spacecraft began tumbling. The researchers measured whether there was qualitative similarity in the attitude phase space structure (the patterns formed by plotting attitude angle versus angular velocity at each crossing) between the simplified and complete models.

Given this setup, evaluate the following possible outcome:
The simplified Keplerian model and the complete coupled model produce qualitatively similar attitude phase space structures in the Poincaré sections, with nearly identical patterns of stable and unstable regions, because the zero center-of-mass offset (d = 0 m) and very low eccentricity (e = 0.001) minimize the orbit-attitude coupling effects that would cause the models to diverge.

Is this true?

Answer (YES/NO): NO